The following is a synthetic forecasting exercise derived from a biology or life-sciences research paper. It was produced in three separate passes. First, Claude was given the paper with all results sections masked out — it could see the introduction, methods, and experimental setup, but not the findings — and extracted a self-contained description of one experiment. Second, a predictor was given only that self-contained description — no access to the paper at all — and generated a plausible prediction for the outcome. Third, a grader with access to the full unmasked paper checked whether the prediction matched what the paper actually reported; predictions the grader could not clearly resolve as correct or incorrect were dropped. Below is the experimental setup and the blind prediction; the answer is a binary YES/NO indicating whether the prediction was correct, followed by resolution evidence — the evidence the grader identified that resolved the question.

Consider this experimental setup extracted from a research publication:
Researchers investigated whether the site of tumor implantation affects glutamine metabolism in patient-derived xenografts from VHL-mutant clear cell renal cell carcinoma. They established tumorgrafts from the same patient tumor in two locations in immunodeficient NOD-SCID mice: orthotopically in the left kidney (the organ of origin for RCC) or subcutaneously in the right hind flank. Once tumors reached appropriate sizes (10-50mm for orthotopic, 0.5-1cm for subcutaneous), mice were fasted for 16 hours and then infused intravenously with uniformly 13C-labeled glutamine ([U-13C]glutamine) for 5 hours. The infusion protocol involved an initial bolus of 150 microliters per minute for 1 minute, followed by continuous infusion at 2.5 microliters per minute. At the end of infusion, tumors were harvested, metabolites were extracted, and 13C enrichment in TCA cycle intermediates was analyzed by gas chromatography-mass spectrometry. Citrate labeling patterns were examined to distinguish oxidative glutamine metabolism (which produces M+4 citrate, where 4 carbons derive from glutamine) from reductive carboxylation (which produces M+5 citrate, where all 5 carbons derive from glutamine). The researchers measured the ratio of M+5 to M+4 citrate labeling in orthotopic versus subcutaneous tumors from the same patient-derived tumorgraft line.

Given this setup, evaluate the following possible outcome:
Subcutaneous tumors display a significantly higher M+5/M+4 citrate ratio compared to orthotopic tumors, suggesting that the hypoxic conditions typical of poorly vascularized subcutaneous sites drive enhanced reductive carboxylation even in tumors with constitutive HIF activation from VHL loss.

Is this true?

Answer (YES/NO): NO